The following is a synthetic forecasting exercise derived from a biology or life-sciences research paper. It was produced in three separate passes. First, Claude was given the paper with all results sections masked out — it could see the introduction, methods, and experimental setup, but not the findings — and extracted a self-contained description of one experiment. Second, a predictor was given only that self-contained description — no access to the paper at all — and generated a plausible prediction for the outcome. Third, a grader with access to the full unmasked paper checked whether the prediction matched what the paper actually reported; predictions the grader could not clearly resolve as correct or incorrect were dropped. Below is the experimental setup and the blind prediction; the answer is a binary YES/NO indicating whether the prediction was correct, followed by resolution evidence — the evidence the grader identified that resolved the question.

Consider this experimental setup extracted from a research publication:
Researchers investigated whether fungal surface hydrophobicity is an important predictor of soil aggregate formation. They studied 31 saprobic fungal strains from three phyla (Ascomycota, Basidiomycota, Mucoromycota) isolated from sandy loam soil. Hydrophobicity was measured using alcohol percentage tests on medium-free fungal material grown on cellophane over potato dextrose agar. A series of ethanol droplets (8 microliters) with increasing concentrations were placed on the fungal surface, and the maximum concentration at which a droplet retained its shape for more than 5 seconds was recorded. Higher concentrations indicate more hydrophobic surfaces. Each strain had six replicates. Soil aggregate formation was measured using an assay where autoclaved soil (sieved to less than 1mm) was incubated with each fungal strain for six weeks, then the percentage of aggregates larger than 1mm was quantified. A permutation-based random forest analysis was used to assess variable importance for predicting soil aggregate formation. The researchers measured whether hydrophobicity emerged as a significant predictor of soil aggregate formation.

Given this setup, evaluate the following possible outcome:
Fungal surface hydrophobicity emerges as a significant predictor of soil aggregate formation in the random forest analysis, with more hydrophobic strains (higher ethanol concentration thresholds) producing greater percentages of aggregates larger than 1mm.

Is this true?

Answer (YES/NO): NO